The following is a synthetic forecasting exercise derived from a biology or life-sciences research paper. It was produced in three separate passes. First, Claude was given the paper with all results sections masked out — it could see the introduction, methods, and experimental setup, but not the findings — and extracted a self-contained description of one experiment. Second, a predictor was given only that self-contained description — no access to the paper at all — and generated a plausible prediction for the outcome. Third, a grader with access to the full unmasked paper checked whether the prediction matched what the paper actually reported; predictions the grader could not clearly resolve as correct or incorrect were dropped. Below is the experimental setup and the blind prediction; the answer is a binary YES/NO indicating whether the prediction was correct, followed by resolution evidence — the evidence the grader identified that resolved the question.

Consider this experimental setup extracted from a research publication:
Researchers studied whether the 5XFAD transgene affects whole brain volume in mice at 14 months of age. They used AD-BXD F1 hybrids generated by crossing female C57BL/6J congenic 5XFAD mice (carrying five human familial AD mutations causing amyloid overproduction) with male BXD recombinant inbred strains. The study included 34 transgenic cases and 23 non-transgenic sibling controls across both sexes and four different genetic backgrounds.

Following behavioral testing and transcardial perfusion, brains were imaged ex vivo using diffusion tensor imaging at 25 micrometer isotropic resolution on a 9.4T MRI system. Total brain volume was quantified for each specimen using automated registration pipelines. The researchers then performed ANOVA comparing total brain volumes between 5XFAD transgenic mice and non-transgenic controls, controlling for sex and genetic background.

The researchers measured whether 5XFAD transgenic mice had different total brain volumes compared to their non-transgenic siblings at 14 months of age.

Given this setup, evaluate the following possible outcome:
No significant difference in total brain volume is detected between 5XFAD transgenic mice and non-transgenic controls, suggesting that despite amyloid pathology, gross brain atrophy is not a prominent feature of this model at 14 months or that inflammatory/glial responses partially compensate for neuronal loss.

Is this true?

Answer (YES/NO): YES